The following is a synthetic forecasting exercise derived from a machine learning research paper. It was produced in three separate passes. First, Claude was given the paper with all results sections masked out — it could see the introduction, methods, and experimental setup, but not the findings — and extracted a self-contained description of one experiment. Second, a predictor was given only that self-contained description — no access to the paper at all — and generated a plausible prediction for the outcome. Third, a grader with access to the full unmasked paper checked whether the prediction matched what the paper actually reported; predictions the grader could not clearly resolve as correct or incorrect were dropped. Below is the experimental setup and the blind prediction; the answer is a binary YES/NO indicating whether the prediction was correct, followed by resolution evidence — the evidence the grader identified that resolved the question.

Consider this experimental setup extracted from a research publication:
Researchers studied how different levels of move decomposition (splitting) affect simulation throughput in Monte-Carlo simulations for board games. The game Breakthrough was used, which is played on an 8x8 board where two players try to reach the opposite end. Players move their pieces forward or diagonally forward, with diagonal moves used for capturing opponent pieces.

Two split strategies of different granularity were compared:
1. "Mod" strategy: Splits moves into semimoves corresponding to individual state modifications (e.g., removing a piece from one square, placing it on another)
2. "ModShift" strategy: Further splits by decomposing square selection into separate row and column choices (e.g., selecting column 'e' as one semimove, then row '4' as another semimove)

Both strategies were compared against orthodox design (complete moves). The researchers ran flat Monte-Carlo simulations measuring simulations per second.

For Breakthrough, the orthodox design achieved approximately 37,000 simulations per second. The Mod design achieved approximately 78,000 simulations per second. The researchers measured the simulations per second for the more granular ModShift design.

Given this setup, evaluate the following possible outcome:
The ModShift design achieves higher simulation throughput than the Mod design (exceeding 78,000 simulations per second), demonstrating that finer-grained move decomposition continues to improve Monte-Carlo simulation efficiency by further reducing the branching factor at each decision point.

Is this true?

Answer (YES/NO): YES